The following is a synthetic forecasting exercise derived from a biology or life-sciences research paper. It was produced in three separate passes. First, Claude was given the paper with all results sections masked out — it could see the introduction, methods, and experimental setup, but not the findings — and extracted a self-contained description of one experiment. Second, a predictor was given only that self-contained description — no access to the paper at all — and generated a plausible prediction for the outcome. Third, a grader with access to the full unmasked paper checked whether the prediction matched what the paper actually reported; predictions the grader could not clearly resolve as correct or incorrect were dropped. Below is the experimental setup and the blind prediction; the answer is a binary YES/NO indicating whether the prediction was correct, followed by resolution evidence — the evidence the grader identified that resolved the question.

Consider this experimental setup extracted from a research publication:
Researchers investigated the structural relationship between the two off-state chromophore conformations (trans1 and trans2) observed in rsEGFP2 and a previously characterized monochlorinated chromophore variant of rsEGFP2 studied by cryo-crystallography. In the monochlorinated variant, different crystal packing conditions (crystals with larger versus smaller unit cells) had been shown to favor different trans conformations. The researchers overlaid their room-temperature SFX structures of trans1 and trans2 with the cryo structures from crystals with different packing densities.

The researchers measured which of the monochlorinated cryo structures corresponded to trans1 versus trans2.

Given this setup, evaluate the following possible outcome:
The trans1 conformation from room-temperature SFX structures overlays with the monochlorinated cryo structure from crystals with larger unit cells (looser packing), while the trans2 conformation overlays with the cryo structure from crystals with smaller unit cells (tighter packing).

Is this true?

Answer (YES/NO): YES